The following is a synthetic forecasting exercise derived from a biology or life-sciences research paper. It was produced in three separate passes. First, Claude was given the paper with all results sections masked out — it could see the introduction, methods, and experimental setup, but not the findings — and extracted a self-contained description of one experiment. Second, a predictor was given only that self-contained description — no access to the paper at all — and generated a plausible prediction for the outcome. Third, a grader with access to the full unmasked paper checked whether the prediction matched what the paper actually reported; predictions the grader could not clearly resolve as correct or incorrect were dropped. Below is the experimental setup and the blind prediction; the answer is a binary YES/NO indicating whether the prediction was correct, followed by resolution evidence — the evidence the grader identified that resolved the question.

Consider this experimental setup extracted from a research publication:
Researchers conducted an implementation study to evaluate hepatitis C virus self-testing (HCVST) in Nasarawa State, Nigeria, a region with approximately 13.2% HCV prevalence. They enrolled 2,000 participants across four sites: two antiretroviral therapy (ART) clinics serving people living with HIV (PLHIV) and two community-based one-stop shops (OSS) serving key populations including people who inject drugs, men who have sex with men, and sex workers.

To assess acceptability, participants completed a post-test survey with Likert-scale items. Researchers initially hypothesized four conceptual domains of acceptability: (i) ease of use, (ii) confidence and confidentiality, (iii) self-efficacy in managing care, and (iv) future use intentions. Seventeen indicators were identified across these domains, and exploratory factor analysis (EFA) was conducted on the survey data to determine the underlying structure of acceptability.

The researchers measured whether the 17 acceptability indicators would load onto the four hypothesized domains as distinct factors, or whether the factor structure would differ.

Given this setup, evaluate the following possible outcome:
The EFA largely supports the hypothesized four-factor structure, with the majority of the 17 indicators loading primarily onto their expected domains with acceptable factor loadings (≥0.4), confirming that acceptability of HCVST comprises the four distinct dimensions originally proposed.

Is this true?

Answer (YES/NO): NO